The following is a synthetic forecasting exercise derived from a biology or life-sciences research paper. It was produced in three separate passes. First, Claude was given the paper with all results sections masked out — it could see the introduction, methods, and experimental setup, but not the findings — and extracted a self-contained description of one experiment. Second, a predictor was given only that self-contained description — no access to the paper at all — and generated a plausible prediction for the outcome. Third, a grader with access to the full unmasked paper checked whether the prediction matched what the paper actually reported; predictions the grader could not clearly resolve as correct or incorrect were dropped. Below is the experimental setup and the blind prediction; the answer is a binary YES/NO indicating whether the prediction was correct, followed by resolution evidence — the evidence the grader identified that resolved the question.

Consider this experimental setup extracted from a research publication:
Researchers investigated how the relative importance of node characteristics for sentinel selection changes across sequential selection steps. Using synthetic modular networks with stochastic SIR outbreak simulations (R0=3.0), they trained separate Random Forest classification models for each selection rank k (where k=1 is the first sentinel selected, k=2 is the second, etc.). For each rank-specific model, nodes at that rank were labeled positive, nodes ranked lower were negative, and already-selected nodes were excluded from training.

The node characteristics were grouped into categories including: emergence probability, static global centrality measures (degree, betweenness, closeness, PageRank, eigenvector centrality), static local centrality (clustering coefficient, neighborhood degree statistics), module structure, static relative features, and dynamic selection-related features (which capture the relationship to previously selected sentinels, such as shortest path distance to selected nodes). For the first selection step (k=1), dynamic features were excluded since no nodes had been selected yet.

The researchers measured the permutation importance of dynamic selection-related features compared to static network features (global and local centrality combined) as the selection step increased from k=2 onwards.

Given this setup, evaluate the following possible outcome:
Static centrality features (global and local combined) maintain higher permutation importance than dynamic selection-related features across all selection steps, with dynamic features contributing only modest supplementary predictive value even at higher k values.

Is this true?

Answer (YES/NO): NO